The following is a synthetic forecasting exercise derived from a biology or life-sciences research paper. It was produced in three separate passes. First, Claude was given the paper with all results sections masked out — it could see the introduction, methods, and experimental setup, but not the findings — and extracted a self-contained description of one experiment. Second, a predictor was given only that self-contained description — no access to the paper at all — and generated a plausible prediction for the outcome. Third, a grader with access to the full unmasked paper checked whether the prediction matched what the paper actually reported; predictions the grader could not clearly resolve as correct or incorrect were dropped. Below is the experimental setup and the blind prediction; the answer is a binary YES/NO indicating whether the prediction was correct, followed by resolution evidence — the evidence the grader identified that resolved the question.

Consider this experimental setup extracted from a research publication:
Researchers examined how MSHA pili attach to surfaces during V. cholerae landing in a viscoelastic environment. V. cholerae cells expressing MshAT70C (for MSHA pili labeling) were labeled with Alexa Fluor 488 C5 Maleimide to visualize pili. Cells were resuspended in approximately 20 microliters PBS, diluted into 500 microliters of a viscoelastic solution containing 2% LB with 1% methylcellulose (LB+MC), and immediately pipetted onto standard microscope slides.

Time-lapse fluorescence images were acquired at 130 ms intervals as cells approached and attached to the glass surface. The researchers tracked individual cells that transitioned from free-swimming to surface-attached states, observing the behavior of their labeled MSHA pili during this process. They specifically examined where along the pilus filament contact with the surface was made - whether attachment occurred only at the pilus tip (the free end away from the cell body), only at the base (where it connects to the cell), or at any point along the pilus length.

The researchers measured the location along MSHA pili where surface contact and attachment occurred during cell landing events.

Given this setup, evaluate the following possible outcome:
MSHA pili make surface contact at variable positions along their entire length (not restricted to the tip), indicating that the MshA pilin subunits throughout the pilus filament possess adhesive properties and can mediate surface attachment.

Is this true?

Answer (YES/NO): YES